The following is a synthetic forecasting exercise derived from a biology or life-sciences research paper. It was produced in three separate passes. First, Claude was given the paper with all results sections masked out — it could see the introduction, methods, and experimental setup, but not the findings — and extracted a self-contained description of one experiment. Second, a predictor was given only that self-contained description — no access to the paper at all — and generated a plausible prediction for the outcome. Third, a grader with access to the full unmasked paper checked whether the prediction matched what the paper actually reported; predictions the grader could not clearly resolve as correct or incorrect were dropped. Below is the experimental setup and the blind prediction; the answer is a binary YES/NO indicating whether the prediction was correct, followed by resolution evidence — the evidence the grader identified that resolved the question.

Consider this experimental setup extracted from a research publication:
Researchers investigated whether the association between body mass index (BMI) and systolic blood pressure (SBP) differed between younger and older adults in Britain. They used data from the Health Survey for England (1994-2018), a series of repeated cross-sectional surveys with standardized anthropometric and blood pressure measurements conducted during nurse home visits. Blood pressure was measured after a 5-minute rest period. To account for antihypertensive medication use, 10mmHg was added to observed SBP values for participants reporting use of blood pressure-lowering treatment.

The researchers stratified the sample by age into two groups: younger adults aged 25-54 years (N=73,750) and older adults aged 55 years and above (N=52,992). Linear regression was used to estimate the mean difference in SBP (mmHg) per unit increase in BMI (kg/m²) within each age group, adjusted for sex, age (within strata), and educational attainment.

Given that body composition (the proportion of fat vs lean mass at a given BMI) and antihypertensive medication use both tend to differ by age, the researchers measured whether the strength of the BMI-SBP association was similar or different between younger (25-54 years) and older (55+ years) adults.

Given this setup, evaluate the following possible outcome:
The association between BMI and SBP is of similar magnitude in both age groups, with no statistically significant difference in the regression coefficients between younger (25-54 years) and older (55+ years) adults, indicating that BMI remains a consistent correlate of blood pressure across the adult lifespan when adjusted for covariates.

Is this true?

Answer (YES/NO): NO